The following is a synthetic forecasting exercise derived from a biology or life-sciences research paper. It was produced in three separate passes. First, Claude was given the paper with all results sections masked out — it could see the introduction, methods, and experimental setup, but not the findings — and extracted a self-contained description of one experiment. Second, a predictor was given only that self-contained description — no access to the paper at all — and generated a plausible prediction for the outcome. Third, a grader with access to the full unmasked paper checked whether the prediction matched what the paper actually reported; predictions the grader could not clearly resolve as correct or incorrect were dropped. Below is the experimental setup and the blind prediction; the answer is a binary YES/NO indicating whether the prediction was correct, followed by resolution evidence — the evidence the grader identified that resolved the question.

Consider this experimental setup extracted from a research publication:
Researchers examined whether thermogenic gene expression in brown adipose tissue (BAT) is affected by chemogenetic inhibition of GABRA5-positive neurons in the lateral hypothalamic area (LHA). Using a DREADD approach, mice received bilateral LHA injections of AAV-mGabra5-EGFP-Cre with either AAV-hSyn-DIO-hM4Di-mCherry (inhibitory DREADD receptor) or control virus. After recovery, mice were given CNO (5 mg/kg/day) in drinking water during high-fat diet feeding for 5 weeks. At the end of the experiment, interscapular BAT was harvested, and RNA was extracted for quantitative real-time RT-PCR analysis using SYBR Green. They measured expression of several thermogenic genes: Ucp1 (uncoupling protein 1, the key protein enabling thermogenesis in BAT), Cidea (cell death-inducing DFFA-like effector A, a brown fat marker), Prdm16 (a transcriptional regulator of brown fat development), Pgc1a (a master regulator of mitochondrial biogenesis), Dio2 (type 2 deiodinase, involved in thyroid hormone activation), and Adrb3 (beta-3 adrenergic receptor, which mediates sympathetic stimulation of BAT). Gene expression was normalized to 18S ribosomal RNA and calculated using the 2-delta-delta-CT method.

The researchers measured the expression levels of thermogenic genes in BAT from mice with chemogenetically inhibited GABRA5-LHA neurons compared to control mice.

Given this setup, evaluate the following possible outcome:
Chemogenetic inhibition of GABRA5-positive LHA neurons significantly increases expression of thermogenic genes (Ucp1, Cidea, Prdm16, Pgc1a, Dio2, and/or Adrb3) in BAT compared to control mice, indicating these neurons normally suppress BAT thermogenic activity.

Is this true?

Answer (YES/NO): NO